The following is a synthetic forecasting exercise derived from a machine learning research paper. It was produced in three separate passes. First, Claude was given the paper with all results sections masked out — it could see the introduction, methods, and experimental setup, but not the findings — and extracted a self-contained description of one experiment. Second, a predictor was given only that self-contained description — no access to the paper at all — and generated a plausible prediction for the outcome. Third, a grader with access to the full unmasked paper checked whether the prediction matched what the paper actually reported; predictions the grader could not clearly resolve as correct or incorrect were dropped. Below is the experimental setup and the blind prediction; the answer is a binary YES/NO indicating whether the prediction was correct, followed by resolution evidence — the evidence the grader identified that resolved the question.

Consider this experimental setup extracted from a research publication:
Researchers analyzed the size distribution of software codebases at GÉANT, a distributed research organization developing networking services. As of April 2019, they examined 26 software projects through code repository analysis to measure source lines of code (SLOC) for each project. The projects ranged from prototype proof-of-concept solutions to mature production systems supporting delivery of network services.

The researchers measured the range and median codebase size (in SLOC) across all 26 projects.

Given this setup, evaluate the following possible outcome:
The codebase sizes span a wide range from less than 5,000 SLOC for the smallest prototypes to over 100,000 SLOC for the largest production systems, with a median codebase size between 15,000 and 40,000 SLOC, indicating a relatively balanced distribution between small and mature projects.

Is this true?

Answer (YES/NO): YES